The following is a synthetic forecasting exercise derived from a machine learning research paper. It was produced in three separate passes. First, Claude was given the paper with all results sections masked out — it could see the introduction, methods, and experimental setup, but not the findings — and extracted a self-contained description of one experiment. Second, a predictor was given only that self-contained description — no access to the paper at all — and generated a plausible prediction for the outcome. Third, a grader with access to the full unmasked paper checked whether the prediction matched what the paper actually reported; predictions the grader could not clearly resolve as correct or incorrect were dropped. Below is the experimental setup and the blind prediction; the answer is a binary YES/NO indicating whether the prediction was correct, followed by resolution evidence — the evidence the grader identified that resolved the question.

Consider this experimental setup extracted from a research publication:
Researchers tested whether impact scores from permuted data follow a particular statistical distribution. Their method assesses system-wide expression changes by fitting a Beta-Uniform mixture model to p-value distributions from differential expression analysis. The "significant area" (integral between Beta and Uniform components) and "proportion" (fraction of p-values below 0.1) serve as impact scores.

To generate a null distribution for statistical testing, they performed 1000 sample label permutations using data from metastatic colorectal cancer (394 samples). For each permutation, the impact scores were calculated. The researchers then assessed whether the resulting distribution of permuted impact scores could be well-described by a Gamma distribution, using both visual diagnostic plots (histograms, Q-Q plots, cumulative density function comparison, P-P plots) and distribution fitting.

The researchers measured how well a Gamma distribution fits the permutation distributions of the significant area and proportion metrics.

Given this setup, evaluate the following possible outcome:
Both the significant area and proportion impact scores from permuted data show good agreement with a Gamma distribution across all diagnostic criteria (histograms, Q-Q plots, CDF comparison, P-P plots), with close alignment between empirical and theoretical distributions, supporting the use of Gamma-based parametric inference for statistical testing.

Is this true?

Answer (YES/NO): YES